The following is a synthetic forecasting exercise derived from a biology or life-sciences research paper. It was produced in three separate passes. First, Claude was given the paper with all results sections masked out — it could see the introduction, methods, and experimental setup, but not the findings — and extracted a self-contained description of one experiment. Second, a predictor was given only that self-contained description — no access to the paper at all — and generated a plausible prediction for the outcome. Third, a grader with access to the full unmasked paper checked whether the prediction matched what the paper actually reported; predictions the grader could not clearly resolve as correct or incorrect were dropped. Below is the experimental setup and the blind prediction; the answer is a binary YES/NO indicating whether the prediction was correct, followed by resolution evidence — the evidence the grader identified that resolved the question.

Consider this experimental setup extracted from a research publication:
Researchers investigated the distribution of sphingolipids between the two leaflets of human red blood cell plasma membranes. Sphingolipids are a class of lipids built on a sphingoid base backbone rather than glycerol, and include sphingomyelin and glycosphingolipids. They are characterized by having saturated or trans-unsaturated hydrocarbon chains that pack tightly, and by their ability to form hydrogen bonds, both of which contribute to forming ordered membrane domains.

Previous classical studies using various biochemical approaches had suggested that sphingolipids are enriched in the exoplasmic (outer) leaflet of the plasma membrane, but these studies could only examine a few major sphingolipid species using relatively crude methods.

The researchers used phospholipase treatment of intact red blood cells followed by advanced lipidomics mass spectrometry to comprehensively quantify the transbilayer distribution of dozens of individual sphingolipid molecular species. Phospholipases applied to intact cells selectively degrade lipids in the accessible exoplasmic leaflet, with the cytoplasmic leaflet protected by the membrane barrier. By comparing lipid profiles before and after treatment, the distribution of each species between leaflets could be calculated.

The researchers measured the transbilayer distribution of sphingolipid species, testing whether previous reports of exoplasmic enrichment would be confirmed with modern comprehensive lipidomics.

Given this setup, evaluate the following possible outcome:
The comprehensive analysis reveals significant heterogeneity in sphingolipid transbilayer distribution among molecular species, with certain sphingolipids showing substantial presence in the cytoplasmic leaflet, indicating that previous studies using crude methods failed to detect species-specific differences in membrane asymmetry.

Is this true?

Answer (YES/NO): NO